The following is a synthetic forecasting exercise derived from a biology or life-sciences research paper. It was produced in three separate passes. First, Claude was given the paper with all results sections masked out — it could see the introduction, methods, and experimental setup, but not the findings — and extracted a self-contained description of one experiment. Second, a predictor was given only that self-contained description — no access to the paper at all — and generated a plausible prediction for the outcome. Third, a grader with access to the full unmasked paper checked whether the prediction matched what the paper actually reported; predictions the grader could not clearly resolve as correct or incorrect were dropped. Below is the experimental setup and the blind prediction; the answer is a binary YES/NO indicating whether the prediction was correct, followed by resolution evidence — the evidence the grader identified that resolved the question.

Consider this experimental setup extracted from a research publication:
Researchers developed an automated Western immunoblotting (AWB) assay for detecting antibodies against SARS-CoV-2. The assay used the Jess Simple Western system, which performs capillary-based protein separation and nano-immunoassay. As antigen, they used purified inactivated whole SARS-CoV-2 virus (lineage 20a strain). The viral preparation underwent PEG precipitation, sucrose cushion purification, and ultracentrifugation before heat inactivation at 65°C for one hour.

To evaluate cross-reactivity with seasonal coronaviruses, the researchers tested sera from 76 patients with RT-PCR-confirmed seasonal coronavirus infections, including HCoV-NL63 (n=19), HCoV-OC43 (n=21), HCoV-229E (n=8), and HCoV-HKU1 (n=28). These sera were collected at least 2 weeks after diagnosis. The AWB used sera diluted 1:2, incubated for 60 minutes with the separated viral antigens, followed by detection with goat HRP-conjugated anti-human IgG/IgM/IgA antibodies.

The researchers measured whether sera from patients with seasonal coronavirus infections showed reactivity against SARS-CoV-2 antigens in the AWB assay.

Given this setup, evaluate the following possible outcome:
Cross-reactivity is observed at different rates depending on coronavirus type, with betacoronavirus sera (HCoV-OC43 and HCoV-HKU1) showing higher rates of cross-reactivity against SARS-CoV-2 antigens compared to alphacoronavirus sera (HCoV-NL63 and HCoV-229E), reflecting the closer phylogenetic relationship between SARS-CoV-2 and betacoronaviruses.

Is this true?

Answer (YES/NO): YES